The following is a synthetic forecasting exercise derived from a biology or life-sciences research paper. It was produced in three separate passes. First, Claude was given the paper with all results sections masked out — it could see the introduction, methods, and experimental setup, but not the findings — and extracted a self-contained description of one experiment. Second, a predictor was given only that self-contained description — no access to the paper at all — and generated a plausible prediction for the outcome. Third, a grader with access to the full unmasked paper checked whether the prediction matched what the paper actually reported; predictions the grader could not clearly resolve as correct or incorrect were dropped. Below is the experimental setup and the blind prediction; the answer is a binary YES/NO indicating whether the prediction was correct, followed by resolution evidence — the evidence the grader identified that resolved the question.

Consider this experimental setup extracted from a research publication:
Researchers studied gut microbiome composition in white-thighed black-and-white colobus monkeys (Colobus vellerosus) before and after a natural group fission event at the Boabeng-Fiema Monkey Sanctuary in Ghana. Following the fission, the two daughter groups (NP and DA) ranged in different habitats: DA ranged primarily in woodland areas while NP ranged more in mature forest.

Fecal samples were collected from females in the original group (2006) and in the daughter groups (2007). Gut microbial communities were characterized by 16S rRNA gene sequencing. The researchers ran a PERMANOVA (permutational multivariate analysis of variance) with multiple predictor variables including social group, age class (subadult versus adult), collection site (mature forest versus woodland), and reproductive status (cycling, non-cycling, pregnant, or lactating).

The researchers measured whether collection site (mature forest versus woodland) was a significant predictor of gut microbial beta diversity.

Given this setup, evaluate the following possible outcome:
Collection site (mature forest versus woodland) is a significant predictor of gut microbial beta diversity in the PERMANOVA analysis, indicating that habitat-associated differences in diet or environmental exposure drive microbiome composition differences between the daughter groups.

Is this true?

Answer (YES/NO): NO